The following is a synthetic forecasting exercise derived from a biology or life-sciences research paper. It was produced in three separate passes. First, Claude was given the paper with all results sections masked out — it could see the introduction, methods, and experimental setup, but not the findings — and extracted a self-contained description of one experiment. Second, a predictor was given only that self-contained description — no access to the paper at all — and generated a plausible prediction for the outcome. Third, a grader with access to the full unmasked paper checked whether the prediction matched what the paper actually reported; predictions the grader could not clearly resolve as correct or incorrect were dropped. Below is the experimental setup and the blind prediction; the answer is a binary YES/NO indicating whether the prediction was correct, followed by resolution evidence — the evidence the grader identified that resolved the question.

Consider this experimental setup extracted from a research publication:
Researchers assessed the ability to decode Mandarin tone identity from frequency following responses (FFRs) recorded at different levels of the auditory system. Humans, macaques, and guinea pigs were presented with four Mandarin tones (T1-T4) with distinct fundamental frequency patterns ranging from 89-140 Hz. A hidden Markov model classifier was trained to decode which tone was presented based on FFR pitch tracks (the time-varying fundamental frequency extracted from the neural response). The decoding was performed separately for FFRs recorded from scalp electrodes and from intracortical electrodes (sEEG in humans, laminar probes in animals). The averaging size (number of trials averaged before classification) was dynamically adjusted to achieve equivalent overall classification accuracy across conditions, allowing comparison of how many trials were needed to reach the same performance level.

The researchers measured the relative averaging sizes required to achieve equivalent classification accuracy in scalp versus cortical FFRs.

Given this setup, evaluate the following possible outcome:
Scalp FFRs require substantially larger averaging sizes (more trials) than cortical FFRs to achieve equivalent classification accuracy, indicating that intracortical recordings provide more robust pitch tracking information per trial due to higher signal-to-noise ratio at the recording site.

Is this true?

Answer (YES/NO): NO